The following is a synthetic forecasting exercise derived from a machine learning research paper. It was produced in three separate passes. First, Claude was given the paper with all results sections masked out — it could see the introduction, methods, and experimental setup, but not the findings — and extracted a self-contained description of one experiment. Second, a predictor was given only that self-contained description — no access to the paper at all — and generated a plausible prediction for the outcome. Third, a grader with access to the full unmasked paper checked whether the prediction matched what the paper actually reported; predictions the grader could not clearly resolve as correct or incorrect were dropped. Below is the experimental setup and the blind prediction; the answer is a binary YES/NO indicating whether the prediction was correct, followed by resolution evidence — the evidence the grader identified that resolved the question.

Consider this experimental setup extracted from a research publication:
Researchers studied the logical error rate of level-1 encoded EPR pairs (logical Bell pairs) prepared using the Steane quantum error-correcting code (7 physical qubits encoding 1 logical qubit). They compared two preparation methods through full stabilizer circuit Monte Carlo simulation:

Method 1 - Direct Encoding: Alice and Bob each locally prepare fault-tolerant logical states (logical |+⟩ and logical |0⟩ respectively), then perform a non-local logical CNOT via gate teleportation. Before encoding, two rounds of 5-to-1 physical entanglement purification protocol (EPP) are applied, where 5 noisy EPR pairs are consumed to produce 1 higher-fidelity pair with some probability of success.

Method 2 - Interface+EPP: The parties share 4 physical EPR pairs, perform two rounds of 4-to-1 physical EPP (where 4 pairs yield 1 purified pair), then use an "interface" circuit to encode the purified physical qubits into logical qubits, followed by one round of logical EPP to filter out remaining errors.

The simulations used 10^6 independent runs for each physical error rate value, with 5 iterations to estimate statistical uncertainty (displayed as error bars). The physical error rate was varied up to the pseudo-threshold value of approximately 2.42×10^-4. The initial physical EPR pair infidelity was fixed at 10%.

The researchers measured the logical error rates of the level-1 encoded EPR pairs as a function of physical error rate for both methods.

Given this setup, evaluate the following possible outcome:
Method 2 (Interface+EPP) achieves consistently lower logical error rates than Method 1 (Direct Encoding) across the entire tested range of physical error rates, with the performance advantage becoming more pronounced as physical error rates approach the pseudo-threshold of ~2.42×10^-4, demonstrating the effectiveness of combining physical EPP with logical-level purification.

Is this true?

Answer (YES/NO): NO